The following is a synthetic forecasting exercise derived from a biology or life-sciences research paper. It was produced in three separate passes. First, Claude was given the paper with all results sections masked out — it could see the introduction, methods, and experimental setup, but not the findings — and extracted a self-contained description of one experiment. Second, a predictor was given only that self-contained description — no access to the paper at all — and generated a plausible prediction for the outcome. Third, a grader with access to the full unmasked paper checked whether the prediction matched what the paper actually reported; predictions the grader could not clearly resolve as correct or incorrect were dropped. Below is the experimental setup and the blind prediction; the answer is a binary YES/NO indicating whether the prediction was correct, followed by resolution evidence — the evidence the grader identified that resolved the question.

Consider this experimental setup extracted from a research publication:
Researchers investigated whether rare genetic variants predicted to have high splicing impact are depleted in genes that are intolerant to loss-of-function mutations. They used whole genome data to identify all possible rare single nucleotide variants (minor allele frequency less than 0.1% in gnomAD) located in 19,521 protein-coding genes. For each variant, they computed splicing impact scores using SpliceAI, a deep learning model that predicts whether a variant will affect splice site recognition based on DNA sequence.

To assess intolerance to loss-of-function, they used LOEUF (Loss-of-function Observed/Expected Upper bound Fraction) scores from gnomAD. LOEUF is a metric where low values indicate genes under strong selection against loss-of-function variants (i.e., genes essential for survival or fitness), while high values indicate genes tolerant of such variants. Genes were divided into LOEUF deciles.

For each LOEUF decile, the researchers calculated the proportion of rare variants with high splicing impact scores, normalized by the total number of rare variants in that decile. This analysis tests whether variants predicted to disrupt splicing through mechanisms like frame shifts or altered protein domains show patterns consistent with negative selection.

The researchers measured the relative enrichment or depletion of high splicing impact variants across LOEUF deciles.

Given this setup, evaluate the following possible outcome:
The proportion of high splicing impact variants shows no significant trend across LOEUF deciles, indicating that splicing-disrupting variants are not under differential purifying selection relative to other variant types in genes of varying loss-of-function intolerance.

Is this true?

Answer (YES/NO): NO